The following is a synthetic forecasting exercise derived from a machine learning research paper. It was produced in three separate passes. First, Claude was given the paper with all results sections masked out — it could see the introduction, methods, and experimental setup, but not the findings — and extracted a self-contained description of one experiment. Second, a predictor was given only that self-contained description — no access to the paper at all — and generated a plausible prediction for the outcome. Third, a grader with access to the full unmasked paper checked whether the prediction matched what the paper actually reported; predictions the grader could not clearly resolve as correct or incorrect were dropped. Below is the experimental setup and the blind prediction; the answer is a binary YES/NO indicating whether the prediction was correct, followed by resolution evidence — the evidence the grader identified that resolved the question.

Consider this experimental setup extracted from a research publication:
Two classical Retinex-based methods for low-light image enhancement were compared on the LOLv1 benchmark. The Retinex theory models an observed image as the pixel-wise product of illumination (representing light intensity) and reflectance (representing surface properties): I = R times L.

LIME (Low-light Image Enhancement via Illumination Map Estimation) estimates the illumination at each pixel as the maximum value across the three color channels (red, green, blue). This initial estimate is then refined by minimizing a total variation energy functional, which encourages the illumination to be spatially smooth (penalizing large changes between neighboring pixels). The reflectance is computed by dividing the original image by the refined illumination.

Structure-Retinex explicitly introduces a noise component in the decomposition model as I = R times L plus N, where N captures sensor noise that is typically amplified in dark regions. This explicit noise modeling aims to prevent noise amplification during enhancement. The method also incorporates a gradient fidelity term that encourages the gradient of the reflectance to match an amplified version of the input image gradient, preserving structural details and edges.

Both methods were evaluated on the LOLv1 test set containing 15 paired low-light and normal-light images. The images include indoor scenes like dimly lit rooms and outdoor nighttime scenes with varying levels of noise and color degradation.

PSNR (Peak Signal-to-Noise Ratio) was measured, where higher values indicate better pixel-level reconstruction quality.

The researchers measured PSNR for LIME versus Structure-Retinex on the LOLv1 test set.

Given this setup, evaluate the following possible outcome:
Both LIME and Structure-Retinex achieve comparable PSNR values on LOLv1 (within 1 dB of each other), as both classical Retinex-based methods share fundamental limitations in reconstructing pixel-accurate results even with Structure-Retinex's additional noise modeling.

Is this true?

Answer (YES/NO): NO